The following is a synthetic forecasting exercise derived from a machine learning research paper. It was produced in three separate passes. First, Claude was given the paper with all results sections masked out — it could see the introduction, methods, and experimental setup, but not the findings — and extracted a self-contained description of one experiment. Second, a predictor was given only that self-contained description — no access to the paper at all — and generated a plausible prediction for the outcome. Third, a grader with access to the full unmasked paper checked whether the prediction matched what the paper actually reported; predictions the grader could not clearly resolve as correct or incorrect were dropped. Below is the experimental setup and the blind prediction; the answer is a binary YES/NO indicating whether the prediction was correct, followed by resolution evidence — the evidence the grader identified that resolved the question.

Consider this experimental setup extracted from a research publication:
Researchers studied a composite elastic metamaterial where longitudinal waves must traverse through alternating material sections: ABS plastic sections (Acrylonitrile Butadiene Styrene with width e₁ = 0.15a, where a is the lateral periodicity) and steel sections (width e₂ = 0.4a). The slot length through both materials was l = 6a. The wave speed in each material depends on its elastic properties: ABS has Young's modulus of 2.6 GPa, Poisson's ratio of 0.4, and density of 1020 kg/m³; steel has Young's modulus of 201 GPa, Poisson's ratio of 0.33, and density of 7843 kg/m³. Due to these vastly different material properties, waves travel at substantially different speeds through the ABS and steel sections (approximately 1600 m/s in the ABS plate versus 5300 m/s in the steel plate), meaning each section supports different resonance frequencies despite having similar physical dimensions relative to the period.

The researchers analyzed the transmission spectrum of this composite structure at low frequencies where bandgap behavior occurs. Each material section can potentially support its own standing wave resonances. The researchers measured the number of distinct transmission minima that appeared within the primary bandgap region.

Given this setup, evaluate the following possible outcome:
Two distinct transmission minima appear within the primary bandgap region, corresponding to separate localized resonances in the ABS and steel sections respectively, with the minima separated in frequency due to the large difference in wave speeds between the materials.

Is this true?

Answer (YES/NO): NO